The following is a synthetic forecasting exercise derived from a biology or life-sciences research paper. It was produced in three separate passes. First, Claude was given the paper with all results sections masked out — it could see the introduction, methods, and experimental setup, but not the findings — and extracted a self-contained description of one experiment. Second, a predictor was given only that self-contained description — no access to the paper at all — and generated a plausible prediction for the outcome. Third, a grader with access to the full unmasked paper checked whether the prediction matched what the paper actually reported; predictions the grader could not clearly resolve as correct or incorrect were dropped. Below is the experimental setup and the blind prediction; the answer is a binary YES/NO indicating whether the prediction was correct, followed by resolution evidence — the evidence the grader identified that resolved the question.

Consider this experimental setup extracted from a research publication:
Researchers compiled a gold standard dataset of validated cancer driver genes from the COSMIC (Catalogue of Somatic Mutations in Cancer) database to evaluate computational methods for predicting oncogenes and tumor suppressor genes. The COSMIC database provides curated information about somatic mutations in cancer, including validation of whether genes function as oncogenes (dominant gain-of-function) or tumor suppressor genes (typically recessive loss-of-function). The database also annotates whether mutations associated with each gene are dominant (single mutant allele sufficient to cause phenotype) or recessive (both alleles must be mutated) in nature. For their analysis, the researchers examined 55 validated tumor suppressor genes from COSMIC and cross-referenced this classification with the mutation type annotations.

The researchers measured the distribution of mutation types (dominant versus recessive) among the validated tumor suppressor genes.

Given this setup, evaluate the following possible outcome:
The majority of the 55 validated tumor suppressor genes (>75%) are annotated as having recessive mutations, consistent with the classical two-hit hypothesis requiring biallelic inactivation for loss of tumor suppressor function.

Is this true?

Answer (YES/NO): YES